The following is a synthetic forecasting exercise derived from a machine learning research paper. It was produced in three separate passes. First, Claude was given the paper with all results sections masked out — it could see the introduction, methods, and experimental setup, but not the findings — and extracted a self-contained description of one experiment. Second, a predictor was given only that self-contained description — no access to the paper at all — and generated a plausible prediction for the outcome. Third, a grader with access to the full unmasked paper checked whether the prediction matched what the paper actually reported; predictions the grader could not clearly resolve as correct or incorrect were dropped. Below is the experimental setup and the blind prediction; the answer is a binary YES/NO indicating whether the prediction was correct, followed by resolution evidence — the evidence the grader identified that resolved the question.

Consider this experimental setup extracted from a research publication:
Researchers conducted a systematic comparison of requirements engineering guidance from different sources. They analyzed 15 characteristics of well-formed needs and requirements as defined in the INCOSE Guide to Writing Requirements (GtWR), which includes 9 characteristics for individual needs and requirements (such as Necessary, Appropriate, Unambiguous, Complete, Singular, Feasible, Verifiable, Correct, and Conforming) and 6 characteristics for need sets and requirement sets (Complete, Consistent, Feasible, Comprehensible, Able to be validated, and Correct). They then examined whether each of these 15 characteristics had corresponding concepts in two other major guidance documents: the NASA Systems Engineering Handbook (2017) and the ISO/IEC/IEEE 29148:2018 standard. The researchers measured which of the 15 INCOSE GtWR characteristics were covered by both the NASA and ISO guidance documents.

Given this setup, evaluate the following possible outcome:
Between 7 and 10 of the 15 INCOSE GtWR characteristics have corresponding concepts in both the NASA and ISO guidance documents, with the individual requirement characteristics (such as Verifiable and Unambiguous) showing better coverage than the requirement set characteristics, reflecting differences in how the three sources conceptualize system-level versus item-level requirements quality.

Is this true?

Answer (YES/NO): NO